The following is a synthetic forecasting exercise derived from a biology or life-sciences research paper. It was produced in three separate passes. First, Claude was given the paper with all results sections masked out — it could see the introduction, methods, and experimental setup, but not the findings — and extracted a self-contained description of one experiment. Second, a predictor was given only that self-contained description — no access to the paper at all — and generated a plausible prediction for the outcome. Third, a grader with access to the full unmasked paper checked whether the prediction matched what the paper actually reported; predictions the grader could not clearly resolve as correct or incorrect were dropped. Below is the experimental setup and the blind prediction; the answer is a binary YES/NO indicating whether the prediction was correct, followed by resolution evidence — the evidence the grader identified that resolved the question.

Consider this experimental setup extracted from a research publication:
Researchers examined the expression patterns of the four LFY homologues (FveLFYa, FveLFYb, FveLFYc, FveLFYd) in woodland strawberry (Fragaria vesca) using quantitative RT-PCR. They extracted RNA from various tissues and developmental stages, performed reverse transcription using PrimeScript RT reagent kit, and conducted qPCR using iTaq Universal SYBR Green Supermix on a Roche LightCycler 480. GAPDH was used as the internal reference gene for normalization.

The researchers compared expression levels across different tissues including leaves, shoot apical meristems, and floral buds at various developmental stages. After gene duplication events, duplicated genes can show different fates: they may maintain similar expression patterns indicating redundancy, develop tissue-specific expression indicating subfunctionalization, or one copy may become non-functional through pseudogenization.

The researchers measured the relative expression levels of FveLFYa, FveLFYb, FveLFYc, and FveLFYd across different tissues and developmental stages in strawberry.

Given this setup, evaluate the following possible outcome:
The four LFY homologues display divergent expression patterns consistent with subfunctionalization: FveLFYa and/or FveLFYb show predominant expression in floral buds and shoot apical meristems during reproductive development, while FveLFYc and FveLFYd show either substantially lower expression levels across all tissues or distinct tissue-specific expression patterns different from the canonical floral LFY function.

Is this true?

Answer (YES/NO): NO